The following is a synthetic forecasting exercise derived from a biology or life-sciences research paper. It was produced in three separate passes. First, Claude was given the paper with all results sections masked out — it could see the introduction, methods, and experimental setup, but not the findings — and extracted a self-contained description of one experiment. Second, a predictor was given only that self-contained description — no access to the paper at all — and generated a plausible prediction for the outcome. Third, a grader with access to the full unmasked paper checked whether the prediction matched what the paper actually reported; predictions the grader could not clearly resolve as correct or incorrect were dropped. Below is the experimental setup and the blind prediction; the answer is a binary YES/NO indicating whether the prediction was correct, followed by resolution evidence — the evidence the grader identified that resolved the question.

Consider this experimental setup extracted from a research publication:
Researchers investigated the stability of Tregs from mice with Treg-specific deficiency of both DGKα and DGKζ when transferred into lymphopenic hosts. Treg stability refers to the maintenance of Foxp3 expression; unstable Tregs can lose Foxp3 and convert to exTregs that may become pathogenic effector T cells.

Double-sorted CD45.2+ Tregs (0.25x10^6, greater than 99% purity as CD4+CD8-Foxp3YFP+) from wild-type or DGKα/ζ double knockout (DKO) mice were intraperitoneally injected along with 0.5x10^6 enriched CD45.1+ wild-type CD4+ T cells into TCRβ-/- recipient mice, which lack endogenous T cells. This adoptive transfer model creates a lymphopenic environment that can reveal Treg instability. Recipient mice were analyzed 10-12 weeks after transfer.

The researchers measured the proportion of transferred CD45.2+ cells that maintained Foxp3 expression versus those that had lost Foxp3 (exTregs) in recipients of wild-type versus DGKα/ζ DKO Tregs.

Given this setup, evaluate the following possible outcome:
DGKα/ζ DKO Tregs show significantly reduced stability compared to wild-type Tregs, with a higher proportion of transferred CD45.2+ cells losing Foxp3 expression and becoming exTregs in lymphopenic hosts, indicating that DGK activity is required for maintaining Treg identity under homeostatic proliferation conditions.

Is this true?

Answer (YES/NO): YES